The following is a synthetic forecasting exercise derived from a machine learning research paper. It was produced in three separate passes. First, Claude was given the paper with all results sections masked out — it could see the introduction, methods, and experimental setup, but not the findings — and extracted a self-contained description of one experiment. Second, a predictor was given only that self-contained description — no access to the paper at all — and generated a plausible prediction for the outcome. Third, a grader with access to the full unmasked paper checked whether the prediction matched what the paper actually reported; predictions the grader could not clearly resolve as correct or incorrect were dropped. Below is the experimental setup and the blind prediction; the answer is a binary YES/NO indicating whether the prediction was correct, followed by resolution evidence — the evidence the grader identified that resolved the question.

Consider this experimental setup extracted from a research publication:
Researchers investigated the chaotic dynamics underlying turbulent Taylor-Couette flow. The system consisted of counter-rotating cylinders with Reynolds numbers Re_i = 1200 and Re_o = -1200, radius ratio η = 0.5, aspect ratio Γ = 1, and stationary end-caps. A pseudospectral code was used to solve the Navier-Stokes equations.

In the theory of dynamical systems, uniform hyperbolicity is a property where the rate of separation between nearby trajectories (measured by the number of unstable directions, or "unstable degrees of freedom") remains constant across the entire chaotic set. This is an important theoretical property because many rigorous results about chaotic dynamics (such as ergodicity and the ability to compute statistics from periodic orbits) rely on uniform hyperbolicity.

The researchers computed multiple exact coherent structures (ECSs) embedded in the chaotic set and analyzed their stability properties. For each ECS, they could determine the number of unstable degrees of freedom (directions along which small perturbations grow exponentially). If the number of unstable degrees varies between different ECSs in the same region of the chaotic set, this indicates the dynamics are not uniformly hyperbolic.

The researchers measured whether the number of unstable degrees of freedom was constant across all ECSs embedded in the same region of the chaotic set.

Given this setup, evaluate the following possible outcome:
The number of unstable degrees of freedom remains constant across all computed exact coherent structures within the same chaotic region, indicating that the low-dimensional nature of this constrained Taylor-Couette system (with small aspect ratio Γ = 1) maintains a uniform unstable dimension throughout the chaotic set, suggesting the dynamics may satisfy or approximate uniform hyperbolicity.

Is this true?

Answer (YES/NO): NO